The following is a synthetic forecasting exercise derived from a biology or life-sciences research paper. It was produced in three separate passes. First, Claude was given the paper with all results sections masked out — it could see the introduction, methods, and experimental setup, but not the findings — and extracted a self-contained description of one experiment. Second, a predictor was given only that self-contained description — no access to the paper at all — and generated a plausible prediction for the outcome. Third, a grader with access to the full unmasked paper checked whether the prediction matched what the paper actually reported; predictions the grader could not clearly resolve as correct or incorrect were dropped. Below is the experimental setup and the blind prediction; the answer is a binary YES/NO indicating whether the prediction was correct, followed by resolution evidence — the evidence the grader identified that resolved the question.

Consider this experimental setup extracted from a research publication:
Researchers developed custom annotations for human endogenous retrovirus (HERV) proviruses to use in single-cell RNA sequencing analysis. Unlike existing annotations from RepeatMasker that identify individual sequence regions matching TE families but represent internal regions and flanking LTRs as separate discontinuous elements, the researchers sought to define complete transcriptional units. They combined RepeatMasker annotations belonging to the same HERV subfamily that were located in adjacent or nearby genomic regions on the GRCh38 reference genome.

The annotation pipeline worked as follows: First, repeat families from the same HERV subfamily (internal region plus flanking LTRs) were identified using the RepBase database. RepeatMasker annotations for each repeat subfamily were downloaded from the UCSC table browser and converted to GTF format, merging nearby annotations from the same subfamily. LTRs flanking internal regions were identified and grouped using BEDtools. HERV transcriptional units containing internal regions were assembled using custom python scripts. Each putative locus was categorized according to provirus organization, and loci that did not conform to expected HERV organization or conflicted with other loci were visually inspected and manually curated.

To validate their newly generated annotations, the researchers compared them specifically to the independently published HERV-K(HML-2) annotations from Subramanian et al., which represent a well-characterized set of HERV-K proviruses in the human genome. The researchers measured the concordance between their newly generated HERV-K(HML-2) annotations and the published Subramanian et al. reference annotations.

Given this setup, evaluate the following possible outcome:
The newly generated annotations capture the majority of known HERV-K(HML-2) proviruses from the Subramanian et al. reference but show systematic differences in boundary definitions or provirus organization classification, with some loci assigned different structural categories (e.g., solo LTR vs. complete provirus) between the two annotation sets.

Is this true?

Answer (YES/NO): NO